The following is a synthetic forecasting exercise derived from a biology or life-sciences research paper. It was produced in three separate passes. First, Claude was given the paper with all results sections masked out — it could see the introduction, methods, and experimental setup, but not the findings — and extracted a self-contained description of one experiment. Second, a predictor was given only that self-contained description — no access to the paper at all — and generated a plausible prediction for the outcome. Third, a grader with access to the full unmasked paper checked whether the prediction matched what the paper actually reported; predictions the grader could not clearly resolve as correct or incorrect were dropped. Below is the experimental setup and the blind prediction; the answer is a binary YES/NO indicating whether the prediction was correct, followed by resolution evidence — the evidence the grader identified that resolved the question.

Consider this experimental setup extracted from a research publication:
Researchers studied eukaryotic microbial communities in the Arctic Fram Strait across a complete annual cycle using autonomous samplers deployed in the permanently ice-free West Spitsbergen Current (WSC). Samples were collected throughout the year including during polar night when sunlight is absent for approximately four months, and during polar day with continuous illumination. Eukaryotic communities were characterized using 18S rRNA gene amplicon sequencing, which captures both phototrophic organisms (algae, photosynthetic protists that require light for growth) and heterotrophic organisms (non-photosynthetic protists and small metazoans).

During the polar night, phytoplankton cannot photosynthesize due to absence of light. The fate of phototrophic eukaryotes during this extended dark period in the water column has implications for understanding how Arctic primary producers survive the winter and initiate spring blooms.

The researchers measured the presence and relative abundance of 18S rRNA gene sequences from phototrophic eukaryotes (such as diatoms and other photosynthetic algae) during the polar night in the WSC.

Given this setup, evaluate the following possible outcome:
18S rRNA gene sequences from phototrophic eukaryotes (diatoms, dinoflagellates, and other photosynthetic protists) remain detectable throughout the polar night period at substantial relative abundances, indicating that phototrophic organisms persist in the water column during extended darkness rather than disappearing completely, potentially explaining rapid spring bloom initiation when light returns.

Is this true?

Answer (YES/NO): NO